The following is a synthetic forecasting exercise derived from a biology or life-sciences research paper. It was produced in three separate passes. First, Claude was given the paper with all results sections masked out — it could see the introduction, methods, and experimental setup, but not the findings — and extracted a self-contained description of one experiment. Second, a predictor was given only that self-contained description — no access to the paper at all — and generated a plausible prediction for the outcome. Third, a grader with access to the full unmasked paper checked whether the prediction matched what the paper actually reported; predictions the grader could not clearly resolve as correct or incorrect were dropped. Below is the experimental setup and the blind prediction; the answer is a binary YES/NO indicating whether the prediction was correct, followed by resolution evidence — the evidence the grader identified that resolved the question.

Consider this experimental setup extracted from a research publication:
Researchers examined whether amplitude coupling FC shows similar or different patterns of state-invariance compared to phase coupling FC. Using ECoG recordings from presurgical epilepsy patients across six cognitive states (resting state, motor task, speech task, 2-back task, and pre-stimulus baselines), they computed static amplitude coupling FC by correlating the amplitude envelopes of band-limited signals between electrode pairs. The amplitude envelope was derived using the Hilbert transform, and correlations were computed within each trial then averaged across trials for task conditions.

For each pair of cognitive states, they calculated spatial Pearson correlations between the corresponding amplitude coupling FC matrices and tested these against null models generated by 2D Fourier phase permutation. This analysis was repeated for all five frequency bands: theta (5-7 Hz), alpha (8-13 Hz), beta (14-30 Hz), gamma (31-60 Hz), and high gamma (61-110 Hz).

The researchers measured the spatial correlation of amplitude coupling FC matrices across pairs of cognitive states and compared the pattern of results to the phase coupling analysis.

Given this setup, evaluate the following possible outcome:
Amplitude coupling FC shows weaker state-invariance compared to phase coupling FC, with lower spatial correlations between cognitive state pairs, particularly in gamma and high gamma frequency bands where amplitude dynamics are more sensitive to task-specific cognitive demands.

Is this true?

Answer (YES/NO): YES